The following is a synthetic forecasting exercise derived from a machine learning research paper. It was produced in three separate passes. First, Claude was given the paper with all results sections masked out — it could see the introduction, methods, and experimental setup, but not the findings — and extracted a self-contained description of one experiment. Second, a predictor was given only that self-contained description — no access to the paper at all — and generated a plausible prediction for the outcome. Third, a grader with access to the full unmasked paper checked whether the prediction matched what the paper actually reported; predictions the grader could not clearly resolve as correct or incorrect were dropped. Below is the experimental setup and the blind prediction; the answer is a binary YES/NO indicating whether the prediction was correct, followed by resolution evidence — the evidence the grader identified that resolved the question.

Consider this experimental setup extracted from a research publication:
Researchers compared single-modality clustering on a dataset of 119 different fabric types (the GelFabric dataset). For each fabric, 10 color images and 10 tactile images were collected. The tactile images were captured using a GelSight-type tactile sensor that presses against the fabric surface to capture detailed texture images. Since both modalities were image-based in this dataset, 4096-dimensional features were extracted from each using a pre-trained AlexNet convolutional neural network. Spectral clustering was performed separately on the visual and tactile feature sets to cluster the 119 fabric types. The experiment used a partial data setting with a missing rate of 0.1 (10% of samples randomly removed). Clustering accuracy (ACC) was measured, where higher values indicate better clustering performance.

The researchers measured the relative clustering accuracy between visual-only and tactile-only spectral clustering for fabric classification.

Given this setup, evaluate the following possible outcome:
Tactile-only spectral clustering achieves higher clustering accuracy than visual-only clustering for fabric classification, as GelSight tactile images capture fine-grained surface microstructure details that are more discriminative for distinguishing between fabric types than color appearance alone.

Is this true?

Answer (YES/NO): NO